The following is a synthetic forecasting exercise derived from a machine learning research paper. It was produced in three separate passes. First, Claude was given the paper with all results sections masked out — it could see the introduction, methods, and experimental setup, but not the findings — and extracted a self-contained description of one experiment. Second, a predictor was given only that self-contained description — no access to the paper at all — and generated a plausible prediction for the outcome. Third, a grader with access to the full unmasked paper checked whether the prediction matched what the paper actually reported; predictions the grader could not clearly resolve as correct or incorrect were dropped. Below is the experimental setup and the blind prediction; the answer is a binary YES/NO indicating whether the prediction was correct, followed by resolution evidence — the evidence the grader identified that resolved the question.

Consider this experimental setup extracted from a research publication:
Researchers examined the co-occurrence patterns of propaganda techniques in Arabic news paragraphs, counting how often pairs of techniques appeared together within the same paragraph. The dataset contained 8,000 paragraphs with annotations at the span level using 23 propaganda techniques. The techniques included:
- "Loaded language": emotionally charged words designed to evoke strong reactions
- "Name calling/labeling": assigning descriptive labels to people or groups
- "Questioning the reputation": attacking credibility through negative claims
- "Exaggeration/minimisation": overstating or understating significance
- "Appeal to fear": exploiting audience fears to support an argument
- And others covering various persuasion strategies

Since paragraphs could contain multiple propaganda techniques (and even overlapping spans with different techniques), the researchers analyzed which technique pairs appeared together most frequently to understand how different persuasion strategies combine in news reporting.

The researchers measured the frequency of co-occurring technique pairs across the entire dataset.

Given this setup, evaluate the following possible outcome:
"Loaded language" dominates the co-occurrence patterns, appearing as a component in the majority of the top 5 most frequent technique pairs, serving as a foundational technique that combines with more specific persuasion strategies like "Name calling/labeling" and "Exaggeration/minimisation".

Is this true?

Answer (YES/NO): YES